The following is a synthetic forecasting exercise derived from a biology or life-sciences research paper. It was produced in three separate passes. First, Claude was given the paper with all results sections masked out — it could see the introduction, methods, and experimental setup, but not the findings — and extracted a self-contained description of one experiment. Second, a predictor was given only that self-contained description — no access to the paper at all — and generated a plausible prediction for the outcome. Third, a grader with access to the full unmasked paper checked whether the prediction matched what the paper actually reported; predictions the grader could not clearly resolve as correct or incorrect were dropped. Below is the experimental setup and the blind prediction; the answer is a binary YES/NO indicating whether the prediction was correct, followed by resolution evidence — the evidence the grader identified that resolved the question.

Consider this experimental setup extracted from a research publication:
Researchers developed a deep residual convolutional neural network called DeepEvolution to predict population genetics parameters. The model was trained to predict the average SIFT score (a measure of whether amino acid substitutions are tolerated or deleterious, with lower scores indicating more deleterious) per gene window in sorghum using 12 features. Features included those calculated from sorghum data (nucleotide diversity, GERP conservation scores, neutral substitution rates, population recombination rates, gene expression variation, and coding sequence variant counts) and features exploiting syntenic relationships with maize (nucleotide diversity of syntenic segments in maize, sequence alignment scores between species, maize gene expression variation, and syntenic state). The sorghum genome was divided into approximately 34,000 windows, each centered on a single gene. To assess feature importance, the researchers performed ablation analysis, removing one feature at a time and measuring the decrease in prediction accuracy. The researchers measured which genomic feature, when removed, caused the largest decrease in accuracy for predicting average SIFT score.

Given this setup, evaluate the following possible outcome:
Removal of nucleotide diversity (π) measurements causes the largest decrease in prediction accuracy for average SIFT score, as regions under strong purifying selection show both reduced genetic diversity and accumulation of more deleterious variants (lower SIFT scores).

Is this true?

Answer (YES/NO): NO